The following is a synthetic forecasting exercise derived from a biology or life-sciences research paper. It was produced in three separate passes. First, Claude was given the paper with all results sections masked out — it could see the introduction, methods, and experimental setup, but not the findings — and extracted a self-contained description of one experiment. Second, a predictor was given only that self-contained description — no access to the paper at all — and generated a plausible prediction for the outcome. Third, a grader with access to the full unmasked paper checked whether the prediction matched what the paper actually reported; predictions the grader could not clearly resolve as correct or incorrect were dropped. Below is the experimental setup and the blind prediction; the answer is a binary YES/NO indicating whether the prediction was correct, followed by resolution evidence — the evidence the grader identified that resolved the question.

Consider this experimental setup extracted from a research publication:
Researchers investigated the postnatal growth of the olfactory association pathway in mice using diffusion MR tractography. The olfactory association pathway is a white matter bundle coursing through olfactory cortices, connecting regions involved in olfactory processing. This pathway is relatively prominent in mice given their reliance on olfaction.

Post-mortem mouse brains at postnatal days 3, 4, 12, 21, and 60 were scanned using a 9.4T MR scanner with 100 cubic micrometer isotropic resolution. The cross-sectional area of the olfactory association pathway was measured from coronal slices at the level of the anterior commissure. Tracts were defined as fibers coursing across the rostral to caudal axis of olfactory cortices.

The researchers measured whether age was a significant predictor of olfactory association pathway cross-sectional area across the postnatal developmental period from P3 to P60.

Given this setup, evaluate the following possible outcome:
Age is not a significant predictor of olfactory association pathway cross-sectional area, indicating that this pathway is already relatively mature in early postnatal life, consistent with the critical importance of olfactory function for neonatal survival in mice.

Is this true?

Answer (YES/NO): NO